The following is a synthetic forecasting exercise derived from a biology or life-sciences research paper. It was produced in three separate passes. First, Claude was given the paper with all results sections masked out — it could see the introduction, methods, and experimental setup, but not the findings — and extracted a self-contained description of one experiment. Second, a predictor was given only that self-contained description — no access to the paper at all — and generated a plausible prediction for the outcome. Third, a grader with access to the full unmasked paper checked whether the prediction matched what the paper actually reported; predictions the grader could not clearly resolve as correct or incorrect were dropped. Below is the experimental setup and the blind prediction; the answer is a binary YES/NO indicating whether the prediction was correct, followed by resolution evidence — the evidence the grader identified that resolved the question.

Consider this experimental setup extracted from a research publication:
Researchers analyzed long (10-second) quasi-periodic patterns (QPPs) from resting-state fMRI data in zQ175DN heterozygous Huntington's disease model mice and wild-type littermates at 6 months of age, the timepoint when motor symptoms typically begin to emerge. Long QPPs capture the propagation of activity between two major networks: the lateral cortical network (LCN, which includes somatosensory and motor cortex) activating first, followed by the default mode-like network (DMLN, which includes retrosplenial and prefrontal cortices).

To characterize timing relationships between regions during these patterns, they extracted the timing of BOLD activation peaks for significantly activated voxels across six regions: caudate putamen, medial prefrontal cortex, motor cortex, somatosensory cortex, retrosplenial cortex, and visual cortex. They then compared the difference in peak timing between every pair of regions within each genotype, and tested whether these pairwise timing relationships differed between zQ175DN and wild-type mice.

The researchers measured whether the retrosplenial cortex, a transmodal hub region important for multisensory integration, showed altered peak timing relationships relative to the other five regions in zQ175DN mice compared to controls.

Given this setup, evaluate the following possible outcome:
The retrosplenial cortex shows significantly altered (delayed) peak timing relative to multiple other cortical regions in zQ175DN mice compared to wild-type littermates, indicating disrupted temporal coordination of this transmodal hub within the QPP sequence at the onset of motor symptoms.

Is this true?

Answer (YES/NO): NO